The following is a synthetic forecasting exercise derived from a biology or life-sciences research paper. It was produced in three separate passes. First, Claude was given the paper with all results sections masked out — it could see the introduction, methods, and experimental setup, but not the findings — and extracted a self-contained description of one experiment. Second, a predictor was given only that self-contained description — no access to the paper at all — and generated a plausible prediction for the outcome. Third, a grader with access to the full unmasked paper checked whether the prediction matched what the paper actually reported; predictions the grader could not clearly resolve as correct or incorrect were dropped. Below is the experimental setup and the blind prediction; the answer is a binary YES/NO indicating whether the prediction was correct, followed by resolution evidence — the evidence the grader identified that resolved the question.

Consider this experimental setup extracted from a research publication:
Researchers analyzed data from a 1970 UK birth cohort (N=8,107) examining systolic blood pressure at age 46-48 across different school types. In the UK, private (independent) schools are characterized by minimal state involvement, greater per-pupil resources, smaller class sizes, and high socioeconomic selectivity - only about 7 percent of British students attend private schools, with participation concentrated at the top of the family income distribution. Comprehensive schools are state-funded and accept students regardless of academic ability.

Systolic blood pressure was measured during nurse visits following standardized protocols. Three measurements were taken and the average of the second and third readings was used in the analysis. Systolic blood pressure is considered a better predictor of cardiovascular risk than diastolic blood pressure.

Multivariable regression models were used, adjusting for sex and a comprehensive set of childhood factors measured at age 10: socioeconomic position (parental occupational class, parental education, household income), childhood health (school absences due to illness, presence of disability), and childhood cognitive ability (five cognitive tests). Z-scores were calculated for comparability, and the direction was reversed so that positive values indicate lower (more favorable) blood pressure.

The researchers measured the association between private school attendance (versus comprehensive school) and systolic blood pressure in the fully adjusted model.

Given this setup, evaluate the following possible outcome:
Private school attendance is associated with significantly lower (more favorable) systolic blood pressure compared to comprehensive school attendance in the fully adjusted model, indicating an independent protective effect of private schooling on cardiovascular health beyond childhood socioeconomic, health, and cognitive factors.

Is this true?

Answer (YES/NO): YES